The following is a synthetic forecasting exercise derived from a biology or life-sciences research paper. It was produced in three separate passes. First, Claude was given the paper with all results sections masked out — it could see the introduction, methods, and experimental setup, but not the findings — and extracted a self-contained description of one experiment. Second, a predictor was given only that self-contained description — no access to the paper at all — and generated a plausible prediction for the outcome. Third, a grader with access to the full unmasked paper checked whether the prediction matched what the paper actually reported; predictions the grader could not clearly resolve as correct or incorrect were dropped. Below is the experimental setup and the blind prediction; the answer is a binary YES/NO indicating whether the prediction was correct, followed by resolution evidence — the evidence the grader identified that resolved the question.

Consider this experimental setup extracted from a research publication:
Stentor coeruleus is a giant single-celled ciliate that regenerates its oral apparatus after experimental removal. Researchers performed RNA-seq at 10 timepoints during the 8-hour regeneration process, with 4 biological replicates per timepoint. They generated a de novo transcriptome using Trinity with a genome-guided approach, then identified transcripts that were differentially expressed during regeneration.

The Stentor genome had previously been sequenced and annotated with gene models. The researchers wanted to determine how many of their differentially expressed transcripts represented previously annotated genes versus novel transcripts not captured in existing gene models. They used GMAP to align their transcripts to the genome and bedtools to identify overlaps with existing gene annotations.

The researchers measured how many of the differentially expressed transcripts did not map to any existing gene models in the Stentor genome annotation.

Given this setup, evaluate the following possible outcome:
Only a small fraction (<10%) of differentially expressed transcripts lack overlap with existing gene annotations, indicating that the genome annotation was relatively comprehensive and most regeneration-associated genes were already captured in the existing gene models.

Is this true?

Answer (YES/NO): YES